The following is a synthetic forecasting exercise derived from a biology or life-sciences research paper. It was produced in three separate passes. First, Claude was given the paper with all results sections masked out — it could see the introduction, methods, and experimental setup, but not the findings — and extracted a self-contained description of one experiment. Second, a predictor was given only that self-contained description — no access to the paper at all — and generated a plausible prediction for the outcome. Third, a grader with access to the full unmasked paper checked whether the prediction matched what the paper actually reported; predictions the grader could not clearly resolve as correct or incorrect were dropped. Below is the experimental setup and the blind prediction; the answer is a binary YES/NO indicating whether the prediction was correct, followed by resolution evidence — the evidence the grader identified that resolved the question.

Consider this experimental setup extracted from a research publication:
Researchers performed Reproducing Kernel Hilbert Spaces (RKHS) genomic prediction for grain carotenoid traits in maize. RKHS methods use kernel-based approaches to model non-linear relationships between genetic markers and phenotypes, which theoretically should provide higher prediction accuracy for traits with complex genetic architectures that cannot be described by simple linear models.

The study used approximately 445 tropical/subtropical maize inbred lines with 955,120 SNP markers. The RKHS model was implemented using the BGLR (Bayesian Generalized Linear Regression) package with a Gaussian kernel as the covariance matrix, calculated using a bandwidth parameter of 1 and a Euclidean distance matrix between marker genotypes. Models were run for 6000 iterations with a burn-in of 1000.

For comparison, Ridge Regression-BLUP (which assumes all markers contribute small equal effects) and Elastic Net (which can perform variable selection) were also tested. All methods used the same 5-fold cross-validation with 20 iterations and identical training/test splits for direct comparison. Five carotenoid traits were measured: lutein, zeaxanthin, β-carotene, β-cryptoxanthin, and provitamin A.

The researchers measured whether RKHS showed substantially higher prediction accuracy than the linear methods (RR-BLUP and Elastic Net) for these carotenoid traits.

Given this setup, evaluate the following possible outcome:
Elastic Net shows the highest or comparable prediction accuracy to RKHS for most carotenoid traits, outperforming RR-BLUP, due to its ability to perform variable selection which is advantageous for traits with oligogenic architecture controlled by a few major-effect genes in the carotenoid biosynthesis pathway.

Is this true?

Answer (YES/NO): NO